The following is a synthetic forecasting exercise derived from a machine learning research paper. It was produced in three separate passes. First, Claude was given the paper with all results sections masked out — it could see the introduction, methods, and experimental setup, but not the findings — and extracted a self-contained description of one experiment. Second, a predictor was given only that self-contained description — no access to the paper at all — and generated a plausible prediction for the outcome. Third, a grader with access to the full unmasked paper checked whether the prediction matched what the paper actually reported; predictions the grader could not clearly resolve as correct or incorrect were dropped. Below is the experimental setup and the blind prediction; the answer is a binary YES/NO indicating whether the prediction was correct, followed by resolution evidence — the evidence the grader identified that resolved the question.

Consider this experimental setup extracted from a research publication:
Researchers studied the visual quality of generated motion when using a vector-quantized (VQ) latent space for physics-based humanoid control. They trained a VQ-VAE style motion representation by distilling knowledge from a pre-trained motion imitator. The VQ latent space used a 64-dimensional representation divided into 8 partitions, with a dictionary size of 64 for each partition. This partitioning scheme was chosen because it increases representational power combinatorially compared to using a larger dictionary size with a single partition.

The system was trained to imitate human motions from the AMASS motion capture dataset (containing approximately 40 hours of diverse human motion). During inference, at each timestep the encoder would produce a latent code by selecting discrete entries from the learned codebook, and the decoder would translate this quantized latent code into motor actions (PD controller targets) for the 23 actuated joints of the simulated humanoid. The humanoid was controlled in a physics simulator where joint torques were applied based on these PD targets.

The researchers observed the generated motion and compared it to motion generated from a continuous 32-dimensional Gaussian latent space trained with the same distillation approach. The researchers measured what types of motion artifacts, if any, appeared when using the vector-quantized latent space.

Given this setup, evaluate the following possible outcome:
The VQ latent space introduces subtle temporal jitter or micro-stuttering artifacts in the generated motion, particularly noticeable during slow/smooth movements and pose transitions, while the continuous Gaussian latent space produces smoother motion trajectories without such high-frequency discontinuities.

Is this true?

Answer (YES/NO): YES